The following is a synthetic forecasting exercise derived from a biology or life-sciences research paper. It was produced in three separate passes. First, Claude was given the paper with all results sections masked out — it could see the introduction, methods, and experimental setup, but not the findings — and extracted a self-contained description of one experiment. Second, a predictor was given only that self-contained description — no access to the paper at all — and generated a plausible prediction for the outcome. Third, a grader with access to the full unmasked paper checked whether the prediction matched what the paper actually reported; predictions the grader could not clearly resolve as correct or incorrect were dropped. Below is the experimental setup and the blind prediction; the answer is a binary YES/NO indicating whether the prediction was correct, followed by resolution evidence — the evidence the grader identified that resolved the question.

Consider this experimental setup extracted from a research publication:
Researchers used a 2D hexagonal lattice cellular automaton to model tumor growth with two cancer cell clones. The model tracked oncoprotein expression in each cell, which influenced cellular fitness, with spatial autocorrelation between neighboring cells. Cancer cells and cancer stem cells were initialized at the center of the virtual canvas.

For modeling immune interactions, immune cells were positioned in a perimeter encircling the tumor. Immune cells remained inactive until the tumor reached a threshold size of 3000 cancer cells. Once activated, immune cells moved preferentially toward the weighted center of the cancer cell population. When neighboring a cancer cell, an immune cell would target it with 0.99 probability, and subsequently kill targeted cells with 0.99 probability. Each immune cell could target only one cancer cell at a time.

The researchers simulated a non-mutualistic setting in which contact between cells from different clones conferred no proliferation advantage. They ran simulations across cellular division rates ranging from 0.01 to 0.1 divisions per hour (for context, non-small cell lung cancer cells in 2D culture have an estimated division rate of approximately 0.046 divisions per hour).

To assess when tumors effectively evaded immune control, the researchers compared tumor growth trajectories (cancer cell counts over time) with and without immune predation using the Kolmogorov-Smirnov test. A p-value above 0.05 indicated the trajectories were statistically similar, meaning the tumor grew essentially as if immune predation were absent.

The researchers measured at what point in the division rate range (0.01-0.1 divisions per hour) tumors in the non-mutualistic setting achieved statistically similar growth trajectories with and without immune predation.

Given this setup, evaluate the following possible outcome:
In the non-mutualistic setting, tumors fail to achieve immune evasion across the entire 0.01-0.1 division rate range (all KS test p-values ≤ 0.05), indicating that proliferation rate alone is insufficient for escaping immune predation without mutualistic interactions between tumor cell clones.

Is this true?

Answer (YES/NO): NO